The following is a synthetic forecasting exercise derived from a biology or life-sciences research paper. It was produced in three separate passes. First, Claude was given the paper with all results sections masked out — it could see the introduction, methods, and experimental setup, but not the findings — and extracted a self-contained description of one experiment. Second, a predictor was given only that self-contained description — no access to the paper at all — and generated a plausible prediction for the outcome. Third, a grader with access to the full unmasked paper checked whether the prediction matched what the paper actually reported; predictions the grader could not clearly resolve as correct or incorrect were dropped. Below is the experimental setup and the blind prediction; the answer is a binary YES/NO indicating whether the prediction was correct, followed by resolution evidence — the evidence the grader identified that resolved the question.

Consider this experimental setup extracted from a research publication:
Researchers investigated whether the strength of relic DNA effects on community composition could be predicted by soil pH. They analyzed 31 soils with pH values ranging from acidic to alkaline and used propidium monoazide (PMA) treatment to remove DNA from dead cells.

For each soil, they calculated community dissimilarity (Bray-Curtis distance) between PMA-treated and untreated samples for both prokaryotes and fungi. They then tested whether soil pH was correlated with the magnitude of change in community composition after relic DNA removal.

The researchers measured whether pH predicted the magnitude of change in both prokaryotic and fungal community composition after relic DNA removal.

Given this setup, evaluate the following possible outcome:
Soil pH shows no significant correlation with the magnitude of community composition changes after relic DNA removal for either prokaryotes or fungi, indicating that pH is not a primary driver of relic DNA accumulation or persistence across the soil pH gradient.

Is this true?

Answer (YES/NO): NO